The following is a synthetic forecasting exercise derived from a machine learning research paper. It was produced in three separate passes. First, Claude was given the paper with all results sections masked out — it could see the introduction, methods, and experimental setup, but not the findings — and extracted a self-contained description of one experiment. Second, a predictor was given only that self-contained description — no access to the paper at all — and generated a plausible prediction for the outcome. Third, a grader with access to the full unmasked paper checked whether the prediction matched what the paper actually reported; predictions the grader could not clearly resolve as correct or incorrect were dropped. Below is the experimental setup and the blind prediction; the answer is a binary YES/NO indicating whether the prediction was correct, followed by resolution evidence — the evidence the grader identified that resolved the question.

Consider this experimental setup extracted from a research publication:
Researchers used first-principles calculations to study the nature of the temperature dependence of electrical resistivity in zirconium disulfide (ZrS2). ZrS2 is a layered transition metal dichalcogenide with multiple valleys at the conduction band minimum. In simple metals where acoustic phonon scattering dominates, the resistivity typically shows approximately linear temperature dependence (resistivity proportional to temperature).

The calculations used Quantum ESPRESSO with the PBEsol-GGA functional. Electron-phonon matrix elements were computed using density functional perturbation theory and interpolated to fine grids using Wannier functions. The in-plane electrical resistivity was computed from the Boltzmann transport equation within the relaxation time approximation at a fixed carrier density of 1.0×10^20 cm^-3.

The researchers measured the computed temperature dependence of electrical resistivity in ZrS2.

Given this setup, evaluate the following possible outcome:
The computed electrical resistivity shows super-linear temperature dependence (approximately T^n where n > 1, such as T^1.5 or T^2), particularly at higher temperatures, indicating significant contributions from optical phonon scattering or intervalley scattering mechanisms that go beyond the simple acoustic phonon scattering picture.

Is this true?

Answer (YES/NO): NO